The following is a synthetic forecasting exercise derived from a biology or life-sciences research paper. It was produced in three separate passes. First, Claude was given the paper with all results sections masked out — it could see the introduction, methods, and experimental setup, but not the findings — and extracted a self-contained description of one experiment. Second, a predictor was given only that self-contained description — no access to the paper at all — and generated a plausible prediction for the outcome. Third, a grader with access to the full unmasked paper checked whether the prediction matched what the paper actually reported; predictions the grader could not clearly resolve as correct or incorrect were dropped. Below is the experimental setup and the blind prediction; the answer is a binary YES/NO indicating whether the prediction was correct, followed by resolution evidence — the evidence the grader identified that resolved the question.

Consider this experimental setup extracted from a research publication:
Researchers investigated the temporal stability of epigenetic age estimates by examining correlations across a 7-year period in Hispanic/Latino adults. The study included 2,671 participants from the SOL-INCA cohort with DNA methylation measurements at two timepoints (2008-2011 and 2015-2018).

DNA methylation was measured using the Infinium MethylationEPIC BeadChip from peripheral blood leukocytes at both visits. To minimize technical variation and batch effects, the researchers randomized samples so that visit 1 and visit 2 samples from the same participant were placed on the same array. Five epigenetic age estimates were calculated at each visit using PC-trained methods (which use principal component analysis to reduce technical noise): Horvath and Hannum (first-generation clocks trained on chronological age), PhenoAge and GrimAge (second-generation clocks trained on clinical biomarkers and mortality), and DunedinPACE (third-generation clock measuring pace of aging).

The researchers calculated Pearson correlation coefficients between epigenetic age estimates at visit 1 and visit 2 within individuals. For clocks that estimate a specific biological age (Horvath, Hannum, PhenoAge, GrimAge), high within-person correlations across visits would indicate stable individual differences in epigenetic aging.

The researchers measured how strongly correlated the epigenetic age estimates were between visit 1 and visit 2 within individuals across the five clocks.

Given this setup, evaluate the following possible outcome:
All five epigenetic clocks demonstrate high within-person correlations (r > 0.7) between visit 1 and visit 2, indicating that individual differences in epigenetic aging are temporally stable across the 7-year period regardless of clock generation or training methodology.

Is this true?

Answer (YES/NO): YES